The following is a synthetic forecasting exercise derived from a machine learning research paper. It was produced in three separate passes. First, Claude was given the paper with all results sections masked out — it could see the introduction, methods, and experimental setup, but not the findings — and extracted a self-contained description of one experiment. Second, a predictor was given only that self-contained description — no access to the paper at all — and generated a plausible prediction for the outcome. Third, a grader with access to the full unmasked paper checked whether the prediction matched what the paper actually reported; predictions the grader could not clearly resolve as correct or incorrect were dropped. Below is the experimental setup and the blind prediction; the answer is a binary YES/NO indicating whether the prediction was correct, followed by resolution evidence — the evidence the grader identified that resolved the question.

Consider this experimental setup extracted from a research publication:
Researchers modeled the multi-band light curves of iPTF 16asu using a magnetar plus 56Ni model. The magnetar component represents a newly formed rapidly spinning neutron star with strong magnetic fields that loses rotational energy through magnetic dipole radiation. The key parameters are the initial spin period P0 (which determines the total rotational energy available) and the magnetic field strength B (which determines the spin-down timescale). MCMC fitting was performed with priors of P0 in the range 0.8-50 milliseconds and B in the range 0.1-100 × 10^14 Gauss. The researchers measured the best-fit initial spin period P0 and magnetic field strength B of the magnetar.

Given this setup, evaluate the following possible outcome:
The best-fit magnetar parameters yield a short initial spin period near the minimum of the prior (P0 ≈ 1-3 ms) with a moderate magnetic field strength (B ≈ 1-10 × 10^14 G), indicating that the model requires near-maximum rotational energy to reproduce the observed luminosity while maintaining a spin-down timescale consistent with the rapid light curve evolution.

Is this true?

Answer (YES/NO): NO